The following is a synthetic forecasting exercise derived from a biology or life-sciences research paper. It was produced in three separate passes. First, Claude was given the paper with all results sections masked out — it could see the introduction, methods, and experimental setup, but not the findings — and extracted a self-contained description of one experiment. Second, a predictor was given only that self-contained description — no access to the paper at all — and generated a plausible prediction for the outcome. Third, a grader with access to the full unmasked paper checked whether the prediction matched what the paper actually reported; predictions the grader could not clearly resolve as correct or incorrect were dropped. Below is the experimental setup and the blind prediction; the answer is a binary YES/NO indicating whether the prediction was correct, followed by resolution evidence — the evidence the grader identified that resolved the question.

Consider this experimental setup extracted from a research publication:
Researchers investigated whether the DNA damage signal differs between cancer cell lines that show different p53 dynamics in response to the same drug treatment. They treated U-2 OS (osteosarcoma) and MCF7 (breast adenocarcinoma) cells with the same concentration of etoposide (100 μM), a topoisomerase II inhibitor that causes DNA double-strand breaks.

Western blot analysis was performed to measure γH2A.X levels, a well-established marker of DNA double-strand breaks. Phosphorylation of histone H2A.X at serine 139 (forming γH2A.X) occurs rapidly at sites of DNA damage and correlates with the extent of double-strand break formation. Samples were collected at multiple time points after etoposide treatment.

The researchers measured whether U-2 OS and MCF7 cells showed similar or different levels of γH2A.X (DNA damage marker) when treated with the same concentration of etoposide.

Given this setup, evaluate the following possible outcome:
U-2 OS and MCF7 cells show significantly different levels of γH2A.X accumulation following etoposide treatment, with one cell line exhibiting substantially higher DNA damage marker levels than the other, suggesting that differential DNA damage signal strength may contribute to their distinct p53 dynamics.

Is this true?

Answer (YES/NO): NO